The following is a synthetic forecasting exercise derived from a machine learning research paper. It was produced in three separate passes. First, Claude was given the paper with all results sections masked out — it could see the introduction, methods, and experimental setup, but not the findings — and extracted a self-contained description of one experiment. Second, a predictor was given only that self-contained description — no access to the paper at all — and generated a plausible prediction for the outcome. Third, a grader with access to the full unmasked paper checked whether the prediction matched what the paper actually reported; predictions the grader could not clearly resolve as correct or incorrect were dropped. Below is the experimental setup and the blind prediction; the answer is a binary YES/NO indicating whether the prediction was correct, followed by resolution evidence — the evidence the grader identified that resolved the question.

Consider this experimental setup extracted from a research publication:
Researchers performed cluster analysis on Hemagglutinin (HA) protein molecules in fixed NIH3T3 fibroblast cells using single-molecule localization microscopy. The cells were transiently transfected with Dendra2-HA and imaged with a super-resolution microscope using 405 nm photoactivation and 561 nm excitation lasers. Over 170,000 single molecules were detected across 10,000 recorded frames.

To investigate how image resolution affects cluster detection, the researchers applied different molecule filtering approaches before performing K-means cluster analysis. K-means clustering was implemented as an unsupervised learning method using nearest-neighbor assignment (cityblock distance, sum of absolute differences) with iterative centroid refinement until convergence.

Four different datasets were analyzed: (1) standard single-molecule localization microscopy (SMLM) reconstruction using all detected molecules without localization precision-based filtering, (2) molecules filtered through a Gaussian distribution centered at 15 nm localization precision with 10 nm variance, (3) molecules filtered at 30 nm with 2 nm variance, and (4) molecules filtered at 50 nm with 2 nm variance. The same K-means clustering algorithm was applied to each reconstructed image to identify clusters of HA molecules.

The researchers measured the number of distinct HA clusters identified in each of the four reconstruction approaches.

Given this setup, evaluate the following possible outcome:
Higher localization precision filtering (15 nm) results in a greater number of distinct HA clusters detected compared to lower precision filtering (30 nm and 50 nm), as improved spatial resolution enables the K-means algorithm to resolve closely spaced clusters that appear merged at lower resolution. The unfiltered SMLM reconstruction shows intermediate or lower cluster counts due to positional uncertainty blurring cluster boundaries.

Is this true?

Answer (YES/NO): NO